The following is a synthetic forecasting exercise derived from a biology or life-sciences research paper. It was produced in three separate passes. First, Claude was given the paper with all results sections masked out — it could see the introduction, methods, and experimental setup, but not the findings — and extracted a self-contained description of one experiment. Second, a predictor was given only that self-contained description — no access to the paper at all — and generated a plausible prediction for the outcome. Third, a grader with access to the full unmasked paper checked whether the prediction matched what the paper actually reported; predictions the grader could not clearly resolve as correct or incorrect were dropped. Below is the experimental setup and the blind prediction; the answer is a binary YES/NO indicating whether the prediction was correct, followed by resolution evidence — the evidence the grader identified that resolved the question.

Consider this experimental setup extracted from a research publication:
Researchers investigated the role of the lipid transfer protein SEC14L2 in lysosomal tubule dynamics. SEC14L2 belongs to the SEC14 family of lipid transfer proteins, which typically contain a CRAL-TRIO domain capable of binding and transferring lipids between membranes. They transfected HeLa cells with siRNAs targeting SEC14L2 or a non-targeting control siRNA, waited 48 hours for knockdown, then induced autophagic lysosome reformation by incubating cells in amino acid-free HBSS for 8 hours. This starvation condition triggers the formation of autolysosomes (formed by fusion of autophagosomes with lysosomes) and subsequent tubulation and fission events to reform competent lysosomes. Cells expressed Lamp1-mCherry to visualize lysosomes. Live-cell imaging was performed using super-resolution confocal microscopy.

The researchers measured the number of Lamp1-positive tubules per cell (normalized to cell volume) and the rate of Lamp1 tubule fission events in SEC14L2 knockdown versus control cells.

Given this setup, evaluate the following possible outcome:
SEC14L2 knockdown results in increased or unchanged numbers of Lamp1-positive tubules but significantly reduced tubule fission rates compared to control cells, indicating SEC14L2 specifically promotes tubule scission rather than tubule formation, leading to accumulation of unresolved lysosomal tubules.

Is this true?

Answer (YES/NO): YES